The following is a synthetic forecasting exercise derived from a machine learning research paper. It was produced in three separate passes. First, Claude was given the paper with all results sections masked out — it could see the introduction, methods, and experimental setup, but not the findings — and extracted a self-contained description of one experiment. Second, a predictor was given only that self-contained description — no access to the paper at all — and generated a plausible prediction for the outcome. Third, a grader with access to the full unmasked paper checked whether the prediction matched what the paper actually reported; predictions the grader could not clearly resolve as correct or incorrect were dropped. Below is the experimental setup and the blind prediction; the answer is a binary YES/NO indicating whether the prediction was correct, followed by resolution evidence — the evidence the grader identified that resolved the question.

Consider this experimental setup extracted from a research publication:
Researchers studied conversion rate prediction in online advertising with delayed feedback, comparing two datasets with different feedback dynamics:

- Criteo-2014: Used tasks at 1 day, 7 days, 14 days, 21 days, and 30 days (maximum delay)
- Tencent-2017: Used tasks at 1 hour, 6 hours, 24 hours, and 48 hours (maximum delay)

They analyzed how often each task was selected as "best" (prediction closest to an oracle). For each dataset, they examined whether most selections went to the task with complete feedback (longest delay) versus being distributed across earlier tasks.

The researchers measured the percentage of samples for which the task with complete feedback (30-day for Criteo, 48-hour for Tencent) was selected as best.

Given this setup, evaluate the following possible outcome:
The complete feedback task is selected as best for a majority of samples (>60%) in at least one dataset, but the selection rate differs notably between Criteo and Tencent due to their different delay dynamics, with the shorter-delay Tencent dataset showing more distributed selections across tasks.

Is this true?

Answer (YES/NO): NO